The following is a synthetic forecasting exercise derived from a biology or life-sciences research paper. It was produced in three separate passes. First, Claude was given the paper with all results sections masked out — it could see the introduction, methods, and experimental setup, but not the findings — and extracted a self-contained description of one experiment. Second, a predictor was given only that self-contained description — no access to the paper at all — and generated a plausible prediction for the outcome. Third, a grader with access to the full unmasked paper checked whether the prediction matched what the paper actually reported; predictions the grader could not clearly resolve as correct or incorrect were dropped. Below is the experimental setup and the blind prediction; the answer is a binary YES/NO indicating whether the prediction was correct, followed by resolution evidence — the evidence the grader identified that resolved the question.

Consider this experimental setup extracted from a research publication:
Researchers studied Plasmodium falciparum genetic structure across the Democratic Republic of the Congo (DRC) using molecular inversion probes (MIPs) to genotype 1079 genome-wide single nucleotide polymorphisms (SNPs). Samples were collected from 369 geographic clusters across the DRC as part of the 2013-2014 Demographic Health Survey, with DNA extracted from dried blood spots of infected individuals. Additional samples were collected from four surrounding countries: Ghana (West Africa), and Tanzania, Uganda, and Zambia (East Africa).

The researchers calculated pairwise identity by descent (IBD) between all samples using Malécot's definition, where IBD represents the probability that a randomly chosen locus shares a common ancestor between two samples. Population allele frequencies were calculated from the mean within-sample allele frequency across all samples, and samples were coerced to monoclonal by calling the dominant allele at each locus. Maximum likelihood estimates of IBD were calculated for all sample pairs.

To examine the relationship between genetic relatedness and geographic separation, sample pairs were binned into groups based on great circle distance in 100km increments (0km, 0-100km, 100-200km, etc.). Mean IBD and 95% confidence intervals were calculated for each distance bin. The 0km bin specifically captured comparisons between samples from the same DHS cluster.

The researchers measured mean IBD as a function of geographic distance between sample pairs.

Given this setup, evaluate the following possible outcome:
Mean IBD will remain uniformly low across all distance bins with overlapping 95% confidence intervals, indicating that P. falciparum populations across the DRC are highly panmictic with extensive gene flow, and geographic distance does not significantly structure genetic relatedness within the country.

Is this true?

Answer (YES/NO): NO